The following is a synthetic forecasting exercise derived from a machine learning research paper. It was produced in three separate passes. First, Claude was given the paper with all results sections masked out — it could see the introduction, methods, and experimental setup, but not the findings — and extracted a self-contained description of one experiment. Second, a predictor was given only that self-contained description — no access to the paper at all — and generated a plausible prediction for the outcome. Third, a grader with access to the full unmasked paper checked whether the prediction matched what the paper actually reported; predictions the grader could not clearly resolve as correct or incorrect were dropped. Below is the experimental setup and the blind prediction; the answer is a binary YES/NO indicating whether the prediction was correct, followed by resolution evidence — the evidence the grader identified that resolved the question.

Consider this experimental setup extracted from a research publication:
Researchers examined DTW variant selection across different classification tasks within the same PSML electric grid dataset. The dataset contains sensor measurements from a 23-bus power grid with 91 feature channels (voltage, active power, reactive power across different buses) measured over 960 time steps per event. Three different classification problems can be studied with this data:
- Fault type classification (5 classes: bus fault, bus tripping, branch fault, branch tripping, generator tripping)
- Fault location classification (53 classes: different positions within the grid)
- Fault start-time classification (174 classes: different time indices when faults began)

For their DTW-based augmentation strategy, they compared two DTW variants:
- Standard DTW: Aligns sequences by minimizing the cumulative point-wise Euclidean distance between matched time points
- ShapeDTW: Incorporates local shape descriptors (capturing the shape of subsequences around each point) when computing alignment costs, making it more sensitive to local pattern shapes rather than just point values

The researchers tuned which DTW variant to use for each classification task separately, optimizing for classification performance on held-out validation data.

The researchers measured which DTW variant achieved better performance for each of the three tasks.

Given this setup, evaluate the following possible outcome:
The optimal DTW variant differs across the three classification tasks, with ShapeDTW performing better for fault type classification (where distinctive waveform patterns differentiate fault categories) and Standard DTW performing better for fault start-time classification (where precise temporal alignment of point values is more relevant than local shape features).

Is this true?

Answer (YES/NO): NO